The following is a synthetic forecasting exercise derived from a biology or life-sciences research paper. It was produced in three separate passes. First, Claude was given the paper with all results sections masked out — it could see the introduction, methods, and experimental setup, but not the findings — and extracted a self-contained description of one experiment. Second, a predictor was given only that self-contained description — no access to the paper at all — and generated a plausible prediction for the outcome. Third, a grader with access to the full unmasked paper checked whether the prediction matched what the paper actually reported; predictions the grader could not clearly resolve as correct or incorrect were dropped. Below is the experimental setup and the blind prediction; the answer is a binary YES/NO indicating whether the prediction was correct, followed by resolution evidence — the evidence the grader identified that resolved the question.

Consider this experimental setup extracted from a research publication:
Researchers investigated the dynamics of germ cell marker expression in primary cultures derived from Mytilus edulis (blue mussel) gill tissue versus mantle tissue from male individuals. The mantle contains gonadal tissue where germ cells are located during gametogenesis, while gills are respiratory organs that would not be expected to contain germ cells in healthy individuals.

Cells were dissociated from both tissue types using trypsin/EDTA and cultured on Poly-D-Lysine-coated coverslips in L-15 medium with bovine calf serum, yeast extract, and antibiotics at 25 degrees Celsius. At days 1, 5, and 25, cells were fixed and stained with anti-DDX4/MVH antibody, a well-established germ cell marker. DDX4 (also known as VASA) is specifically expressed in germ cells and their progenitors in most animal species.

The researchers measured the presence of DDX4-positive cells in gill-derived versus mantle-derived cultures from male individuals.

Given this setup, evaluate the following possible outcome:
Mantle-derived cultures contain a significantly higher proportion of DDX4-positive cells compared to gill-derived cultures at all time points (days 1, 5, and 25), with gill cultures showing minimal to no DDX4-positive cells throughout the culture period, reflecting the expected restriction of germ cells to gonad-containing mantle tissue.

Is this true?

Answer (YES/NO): NO